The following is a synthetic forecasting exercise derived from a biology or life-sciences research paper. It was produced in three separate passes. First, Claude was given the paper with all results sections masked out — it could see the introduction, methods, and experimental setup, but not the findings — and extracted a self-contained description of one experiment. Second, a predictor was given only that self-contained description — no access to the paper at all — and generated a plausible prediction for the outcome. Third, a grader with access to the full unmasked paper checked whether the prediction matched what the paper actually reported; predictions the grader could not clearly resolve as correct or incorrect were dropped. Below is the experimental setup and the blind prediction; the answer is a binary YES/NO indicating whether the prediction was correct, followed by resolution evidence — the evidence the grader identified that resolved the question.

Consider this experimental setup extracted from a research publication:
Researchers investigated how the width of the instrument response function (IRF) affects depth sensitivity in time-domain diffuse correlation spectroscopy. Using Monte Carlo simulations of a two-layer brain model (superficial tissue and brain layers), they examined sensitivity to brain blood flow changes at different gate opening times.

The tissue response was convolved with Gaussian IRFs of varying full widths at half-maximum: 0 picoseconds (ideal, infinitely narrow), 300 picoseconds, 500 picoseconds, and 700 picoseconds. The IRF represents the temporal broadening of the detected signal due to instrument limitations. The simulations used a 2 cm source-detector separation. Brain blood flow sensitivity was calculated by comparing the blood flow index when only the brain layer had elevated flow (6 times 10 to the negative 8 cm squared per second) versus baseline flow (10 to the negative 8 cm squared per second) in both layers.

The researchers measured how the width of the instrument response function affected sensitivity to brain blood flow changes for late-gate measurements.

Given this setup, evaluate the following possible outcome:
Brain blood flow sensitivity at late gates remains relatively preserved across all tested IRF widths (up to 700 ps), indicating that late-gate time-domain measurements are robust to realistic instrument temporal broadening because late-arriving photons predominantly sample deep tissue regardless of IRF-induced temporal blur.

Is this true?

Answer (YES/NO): NO